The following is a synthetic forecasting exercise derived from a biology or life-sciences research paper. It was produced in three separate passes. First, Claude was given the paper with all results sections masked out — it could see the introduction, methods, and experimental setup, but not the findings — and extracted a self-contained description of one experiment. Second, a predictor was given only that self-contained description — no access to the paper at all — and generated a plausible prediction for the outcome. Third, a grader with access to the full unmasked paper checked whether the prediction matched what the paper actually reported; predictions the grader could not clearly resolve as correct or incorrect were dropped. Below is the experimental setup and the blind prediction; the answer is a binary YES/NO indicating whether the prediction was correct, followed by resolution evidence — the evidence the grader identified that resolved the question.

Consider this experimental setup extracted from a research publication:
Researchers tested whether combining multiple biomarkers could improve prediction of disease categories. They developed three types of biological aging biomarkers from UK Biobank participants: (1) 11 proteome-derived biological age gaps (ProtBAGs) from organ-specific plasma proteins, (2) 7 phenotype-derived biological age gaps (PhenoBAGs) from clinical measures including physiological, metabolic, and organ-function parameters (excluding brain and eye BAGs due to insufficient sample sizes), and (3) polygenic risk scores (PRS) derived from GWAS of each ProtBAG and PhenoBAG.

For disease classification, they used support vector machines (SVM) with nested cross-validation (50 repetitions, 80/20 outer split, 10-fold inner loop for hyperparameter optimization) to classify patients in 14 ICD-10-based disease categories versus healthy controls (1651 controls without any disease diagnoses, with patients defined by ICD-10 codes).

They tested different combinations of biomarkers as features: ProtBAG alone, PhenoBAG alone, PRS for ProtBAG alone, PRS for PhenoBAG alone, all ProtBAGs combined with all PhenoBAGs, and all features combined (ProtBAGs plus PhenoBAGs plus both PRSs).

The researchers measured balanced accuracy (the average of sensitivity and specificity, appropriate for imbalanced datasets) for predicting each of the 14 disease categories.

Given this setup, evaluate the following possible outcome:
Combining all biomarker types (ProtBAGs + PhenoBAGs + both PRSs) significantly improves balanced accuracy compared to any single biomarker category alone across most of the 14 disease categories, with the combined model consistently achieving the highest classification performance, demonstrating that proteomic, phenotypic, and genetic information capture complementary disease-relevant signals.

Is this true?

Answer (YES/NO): NO